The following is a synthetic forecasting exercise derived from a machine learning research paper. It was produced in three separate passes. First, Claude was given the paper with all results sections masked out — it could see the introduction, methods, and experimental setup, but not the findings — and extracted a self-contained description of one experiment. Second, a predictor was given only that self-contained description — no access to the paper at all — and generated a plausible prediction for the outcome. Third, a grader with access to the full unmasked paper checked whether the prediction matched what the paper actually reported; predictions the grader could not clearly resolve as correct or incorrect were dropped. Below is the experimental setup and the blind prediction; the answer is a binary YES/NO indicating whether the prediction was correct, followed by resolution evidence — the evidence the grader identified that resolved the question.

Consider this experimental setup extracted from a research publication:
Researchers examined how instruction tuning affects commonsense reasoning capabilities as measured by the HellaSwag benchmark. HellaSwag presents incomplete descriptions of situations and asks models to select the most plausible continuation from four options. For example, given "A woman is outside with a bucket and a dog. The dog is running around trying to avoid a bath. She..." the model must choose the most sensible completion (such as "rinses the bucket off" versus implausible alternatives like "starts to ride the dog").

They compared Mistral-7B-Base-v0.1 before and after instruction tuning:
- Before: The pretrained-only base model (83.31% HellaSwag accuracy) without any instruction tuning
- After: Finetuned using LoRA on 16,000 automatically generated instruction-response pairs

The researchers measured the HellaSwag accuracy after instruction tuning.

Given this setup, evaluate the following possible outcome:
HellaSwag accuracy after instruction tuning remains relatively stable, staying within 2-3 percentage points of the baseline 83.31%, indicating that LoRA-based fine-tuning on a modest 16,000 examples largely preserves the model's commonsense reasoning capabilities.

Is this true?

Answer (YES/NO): YES